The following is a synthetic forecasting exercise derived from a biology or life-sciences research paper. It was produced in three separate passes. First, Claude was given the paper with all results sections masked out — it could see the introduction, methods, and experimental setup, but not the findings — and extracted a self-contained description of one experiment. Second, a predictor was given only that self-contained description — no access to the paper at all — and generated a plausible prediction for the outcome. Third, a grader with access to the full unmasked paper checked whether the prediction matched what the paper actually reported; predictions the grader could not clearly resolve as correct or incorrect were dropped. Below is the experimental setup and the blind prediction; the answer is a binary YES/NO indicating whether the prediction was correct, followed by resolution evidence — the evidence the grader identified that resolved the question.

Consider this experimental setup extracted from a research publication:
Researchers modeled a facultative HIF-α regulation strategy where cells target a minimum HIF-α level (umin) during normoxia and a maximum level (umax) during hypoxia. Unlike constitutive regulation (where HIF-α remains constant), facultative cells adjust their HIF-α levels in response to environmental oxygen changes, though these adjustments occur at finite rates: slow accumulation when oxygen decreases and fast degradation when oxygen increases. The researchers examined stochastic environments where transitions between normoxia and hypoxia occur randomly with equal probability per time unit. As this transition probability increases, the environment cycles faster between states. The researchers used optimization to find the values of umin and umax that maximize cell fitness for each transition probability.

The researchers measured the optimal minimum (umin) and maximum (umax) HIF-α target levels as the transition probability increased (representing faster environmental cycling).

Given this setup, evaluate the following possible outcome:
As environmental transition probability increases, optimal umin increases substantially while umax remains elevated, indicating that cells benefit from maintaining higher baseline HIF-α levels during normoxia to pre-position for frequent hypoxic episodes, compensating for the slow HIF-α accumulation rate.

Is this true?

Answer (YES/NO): YES